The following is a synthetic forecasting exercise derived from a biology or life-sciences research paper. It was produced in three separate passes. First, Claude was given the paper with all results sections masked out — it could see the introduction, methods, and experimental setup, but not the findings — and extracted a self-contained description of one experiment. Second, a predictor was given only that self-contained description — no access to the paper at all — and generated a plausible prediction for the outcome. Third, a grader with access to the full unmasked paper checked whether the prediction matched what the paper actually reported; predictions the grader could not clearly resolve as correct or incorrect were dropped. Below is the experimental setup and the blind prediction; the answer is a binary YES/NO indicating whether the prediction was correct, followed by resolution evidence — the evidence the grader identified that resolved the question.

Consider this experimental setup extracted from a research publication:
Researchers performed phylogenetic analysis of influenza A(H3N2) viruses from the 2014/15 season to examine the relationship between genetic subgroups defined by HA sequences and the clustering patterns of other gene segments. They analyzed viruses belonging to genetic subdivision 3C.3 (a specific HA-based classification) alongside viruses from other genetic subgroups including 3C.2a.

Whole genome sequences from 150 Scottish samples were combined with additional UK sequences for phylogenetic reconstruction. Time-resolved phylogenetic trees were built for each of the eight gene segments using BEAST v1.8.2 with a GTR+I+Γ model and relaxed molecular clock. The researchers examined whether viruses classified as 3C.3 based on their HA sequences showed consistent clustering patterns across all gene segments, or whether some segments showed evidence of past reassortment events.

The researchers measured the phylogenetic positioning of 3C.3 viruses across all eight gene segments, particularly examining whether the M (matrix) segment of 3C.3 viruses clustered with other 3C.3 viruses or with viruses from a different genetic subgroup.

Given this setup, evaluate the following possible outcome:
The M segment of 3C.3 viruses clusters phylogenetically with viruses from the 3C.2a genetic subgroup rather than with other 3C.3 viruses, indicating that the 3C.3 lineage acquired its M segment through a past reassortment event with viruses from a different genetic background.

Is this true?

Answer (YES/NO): YES